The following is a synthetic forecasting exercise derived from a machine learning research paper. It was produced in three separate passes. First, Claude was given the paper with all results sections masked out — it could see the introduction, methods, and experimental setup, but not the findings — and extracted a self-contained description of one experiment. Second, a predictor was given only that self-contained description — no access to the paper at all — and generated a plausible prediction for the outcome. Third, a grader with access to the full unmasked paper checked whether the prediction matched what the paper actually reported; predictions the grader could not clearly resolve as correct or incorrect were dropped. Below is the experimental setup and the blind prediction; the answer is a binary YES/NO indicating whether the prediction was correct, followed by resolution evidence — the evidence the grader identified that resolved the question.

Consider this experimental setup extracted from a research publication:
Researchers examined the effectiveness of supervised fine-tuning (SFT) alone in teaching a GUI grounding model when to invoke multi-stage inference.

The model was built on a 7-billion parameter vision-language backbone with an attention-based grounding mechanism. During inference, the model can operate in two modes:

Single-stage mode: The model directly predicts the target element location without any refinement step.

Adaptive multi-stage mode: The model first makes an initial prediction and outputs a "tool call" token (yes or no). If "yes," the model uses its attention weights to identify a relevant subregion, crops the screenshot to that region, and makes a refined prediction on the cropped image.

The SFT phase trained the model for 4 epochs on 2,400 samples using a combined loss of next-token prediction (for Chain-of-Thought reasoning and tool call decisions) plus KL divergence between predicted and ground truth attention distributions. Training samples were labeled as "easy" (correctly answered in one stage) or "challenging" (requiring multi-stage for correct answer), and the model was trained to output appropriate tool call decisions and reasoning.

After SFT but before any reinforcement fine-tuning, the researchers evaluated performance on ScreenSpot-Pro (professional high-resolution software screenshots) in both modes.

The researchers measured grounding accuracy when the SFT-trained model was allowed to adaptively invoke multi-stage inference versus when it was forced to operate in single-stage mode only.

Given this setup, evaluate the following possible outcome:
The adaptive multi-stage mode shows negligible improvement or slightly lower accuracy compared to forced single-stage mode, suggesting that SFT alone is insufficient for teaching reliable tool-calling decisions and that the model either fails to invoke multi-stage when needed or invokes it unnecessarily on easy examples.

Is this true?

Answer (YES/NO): NO